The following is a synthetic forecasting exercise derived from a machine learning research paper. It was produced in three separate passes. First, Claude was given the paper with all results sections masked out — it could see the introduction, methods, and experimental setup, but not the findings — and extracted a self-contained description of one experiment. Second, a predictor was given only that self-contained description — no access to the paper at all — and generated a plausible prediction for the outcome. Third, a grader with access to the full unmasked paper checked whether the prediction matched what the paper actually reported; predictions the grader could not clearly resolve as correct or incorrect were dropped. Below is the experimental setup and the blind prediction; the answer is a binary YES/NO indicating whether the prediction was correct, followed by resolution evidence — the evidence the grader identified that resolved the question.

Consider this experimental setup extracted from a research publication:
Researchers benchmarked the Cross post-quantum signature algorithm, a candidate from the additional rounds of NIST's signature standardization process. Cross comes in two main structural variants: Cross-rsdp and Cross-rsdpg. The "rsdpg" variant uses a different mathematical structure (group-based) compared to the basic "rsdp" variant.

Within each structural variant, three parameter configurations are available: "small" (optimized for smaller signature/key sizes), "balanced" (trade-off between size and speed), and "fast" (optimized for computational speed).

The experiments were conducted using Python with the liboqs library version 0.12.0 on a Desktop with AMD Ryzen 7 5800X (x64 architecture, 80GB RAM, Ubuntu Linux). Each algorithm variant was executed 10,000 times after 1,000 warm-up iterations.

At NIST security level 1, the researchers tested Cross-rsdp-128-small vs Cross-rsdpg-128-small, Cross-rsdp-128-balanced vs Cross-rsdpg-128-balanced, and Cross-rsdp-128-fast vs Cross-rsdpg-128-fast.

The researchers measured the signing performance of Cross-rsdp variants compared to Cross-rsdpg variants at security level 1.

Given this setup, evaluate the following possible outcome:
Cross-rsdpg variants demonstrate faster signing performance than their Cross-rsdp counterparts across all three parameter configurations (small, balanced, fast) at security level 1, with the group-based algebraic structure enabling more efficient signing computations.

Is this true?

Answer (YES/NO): YES